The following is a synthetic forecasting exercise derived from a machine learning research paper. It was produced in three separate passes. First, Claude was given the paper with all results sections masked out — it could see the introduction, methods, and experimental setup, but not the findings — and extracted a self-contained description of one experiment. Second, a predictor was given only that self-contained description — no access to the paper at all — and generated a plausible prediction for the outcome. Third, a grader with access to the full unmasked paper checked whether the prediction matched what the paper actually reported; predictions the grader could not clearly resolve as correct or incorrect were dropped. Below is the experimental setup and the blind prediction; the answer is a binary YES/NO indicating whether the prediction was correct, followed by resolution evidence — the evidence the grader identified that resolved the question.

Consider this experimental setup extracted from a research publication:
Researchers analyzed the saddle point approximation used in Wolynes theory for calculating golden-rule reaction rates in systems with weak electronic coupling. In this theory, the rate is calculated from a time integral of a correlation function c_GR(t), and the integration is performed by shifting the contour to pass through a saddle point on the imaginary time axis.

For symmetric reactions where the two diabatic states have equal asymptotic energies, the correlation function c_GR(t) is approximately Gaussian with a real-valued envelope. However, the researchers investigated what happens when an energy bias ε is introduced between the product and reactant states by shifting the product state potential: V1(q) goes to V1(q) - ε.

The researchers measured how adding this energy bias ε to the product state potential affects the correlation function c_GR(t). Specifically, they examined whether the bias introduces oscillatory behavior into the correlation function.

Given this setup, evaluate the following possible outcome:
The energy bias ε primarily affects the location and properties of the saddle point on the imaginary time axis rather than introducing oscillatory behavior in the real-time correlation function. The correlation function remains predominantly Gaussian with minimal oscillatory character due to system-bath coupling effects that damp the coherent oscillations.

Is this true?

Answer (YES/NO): NO